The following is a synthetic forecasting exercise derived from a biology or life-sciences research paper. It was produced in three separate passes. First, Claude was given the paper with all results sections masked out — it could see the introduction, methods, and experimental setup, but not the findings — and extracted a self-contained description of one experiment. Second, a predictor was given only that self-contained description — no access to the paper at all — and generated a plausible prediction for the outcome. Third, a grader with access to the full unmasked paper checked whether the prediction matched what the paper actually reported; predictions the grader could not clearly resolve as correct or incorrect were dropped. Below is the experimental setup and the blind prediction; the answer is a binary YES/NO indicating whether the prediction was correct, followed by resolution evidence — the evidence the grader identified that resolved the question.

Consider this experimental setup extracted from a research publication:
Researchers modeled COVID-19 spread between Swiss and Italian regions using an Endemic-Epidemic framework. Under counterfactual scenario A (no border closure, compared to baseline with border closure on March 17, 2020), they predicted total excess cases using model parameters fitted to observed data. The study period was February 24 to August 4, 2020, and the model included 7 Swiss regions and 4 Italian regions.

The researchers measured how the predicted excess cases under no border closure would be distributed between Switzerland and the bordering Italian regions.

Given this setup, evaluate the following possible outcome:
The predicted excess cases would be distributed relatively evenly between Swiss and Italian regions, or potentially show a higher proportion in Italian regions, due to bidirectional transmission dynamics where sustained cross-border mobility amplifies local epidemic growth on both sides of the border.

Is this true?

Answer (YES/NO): NO